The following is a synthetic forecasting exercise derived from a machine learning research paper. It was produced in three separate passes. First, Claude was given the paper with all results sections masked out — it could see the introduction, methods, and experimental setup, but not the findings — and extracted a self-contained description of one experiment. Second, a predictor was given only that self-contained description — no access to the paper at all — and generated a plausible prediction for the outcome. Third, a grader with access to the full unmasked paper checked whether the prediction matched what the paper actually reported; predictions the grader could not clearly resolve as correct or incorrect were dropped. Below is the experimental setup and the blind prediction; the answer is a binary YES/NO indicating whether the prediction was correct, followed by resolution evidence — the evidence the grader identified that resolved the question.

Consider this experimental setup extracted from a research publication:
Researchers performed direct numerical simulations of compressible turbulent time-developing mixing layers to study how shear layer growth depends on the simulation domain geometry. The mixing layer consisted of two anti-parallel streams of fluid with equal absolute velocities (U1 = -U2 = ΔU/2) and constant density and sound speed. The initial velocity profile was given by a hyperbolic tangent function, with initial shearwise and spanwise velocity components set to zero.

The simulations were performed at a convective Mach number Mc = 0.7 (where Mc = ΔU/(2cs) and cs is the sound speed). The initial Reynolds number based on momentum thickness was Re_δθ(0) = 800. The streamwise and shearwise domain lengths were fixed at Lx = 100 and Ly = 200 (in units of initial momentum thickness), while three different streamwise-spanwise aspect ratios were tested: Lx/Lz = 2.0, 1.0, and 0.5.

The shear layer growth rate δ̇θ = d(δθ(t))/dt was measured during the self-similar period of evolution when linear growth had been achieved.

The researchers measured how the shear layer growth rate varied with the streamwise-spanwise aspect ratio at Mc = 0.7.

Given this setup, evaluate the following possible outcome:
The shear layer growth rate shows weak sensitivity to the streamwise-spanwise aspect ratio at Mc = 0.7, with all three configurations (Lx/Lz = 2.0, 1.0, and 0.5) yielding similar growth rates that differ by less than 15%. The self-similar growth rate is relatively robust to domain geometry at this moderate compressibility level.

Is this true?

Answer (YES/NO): NO